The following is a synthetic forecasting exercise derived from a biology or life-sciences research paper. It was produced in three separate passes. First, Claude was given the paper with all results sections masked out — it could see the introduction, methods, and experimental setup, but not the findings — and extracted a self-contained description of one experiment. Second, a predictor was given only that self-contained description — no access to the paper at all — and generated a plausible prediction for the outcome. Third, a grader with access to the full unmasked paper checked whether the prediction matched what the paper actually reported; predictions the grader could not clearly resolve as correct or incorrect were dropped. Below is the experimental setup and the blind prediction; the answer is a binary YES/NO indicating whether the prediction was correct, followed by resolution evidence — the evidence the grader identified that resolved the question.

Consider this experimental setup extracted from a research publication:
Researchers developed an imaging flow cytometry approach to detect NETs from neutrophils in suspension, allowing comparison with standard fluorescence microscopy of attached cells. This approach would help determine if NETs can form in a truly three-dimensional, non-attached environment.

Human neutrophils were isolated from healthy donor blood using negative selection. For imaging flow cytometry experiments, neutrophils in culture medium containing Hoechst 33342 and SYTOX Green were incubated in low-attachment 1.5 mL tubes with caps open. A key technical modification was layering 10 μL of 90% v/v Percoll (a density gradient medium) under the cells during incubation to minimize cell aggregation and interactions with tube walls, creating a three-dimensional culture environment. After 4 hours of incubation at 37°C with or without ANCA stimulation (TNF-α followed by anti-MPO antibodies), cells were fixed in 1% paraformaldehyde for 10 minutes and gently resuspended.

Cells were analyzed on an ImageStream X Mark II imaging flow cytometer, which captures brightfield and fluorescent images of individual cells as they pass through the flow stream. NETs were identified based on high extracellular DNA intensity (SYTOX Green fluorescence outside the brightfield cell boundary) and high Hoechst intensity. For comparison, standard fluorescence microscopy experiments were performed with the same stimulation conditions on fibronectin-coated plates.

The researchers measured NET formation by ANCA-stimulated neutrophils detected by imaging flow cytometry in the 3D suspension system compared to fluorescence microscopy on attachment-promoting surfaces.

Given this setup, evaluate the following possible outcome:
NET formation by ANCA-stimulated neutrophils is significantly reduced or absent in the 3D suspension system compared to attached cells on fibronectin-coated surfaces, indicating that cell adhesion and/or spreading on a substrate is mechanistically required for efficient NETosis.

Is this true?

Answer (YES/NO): YES